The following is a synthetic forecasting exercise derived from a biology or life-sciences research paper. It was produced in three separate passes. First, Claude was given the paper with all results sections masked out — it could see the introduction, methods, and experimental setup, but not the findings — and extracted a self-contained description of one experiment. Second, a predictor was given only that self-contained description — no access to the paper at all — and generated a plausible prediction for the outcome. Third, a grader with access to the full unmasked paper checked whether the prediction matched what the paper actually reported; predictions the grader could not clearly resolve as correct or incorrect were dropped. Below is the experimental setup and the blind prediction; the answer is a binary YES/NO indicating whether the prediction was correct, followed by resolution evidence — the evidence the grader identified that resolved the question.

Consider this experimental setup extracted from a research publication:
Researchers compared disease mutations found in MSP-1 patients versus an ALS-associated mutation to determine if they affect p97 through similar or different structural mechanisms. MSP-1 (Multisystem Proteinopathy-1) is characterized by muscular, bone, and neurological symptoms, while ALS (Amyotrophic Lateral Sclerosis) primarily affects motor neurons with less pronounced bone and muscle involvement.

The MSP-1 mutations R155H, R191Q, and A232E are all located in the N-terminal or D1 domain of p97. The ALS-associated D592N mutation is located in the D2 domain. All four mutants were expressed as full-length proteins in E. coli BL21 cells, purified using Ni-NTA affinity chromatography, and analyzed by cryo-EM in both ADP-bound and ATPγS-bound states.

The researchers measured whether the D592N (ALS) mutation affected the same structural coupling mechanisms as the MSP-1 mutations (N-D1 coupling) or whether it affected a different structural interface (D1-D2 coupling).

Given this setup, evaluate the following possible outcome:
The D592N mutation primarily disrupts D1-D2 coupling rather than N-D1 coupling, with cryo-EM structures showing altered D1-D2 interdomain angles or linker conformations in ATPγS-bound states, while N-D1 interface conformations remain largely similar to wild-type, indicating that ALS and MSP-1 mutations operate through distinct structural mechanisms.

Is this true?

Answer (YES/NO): YES